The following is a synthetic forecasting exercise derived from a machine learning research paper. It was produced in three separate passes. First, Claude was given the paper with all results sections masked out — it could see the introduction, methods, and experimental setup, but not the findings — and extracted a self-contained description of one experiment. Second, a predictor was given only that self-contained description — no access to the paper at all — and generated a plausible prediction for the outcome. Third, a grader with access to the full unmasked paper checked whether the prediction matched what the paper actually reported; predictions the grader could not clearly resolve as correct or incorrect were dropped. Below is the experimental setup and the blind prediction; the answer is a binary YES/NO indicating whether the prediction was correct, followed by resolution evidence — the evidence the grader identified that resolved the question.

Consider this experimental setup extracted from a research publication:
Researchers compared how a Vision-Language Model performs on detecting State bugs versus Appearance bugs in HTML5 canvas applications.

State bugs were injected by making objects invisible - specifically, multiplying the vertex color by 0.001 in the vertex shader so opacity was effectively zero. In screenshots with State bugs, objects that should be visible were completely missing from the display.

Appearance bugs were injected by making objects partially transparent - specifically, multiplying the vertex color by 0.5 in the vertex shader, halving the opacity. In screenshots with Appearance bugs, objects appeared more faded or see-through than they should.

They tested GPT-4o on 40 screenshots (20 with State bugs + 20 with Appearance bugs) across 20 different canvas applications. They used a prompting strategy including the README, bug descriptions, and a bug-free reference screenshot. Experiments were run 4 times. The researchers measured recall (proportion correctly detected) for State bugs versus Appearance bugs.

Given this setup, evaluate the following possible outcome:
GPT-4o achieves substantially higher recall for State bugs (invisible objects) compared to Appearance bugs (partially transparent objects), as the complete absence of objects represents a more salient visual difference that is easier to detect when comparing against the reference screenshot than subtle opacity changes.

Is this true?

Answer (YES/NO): YES